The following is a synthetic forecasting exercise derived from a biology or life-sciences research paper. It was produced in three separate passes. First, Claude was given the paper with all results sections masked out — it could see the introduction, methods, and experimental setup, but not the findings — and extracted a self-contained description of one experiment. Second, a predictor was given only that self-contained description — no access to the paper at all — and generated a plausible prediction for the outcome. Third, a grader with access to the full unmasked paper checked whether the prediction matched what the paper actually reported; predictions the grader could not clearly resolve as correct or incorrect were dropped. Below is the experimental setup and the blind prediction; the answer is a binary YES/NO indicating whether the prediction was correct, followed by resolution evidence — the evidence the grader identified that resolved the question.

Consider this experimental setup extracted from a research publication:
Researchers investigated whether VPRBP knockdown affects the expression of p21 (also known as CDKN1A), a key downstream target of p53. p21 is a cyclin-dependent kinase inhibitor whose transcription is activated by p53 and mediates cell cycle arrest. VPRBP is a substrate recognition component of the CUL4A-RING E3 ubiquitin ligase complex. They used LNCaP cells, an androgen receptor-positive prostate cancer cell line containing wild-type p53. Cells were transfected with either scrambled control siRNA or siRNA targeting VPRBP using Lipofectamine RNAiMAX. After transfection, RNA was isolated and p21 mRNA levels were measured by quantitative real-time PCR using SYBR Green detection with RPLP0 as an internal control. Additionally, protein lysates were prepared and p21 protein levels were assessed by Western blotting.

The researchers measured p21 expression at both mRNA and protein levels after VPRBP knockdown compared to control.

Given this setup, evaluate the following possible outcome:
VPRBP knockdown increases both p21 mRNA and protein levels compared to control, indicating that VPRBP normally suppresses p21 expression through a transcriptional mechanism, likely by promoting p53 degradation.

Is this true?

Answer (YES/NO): YES